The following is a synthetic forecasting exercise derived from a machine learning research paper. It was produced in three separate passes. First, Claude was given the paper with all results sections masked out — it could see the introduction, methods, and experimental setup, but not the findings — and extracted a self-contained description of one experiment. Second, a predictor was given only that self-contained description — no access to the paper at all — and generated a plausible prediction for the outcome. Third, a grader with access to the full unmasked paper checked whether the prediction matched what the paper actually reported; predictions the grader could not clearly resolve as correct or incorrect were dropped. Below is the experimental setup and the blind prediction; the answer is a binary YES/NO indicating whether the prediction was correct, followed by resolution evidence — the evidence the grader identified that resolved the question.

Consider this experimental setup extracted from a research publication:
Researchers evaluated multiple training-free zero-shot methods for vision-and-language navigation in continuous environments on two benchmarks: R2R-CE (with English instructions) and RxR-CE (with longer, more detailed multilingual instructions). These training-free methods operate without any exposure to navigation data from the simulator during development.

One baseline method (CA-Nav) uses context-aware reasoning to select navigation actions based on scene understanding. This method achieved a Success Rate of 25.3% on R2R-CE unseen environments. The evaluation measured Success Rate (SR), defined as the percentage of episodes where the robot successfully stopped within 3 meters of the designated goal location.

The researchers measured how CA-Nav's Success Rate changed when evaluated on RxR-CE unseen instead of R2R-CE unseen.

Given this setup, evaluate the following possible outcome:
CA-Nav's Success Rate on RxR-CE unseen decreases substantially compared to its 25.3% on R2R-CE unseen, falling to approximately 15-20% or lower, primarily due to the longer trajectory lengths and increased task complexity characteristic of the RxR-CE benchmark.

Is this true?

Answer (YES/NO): YES